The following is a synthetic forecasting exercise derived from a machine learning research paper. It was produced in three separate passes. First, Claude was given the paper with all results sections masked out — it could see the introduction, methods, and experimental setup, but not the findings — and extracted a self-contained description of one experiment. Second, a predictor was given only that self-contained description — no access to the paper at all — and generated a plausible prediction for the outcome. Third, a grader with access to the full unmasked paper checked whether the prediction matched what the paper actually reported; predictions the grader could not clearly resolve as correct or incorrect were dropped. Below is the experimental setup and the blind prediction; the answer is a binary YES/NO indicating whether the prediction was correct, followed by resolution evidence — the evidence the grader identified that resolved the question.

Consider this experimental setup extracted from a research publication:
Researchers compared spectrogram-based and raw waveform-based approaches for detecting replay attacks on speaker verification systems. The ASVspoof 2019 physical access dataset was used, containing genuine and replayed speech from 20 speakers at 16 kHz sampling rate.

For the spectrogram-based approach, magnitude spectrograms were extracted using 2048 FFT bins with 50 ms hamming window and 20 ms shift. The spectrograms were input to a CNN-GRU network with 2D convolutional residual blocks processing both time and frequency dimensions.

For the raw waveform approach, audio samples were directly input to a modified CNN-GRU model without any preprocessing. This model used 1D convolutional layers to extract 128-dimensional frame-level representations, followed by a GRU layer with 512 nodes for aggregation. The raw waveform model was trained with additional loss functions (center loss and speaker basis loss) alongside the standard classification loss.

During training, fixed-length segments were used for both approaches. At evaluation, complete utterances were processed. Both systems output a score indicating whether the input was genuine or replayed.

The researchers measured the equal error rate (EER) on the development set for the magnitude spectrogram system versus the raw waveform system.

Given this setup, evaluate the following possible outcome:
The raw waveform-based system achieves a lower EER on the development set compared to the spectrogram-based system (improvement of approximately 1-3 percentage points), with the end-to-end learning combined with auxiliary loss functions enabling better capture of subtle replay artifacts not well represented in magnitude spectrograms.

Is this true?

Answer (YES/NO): NO